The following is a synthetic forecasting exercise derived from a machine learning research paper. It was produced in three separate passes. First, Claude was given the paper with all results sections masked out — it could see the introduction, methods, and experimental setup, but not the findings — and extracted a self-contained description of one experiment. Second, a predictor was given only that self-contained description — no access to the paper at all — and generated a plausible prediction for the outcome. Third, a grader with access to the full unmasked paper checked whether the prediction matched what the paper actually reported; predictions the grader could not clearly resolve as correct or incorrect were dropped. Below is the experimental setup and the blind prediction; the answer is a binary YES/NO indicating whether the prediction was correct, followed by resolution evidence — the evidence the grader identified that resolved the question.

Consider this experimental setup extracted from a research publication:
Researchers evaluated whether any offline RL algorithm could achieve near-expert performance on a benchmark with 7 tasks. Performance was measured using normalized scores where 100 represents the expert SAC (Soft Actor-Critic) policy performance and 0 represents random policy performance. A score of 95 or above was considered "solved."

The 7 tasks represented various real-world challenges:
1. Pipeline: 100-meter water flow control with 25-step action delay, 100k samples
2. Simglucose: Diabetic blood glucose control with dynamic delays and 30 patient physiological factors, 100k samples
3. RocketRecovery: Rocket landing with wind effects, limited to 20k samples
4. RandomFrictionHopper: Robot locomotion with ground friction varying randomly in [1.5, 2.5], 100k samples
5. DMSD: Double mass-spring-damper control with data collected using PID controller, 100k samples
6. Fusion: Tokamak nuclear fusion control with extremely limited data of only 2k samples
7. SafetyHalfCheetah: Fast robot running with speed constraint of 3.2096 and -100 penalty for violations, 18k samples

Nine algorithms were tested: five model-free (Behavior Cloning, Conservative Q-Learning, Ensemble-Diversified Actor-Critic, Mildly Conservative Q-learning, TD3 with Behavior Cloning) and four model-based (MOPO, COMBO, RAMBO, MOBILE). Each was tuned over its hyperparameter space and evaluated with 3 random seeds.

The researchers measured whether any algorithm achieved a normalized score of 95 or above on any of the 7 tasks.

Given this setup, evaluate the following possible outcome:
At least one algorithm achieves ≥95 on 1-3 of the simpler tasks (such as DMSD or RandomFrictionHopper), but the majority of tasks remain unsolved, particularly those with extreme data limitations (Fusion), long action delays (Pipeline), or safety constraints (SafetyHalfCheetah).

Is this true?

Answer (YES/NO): NO